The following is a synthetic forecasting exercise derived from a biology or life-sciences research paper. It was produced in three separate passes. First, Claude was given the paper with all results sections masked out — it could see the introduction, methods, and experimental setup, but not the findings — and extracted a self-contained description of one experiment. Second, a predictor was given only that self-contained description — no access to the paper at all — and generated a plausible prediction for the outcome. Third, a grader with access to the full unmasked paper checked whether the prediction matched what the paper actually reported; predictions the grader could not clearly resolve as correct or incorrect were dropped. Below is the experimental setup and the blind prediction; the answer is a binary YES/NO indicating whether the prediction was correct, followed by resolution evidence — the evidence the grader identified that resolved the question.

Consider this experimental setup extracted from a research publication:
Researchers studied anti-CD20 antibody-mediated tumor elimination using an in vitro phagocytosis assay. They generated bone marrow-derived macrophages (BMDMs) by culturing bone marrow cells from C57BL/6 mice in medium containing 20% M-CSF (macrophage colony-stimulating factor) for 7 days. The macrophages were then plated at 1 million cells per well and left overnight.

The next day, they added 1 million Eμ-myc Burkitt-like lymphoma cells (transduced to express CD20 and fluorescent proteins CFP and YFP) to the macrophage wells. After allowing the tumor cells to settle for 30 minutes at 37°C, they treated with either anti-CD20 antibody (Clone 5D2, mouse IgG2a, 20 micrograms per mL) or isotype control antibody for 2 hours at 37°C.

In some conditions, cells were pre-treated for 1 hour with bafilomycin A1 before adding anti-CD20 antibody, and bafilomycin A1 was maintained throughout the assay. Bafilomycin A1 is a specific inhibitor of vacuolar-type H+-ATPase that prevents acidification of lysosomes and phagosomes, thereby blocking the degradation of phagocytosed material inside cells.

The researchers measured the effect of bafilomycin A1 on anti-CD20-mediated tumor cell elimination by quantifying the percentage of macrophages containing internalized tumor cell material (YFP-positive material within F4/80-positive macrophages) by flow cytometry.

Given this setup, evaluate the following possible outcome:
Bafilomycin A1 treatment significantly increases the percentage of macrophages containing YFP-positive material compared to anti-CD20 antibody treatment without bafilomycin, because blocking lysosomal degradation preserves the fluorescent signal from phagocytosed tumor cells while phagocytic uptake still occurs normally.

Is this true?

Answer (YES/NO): NO